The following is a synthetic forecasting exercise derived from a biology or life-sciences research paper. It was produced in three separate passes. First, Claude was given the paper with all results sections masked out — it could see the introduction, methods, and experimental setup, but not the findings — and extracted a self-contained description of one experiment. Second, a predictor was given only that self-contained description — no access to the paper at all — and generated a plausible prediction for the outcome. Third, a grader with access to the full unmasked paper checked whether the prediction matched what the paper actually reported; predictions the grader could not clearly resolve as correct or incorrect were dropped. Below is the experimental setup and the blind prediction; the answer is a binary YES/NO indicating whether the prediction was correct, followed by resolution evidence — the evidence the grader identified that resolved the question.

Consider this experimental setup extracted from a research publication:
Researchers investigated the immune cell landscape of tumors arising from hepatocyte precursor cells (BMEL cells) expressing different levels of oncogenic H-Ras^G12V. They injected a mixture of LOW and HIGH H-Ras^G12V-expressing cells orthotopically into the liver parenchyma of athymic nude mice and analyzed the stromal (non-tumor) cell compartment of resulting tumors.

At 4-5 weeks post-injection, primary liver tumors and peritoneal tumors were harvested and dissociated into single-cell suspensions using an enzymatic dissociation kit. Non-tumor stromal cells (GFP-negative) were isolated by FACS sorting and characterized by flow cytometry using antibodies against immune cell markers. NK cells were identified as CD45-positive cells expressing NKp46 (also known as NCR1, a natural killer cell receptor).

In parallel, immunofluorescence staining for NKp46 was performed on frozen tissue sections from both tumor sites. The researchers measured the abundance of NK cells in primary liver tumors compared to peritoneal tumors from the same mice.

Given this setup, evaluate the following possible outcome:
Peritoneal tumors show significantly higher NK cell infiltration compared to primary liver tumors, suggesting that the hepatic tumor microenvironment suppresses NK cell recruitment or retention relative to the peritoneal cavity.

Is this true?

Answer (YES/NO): NO